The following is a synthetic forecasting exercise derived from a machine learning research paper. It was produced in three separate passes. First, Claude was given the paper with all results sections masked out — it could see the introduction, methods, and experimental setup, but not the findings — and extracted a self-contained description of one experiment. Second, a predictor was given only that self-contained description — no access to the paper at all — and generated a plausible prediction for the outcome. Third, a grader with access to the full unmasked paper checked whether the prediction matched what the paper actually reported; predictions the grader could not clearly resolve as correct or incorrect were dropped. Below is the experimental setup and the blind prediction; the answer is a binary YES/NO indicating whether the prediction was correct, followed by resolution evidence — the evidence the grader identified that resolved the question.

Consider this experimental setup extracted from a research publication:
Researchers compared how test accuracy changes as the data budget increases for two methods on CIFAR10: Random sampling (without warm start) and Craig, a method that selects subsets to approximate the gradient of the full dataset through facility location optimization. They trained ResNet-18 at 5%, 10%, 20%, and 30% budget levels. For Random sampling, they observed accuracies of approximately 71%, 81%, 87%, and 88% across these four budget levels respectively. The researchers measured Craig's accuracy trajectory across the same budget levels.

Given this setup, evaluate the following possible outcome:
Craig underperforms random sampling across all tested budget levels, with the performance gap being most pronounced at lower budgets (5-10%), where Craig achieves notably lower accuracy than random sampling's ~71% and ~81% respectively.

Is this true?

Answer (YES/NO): NO